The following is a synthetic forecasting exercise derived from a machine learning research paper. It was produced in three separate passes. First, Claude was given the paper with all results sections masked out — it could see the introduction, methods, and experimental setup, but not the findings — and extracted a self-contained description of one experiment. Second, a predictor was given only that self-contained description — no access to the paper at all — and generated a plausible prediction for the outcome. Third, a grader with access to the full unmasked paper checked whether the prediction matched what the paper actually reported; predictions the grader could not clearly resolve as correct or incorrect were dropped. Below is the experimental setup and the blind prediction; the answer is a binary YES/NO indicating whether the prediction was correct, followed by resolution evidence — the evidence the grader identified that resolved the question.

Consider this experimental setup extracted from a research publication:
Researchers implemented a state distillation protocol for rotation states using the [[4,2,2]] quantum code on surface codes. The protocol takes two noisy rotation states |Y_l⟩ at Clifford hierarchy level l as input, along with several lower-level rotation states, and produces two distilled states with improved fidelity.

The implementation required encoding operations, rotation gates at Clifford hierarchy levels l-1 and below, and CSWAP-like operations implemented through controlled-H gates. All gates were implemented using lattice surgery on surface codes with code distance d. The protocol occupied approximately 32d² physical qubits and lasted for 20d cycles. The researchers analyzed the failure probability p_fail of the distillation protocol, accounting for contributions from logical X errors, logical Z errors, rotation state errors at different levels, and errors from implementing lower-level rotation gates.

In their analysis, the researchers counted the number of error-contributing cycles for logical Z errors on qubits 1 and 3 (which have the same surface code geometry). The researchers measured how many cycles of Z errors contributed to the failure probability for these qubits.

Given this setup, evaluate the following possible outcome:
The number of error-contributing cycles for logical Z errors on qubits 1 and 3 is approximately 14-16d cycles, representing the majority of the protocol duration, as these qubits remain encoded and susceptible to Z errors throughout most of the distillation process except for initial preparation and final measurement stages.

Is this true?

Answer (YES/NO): NO